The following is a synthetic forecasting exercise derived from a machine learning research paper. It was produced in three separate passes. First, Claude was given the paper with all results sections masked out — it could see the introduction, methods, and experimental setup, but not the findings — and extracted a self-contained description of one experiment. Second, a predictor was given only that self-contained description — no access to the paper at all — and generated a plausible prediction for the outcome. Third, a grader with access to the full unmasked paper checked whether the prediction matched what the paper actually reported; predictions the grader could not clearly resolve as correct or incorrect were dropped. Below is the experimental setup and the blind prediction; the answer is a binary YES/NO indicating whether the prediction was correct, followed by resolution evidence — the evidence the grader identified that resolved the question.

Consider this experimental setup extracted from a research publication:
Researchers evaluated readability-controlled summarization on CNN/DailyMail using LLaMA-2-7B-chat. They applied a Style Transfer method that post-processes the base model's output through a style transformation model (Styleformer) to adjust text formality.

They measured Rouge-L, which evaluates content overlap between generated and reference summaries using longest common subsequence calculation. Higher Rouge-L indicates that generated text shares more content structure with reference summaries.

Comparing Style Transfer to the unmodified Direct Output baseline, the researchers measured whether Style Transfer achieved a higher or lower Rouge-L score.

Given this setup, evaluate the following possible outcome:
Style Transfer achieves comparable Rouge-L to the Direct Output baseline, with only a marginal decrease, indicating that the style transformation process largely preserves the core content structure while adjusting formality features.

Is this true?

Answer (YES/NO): NO